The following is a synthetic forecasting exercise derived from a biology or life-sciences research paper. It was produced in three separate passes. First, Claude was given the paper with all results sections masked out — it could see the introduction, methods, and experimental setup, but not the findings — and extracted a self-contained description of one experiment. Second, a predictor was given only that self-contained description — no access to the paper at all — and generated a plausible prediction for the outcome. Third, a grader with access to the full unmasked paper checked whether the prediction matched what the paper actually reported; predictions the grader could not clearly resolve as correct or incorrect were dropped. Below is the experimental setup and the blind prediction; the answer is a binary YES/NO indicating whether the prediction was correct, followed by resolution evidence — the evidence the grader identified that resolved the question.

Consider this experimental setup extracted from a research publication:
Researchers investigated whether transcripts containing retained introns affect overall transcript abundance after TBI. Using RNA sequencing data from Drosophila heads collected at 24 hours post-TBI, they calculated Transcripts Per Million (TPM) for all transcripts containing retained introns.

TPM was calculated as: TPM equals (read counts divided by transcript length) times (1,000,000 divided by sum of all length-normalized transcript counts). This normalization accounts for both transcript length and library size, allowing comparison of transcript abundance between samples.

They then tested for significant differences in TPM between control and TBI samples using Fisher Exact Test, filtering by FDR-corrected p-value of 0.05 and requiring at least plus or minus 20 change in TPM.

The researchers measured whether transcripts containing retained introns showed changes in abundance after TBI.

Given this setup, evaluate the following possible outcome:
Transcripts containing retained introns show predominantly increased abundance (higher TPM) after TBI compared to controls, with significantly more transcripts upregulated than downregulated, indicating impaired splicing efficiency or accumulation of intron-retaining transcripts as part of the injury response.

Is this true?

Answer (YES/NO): NO